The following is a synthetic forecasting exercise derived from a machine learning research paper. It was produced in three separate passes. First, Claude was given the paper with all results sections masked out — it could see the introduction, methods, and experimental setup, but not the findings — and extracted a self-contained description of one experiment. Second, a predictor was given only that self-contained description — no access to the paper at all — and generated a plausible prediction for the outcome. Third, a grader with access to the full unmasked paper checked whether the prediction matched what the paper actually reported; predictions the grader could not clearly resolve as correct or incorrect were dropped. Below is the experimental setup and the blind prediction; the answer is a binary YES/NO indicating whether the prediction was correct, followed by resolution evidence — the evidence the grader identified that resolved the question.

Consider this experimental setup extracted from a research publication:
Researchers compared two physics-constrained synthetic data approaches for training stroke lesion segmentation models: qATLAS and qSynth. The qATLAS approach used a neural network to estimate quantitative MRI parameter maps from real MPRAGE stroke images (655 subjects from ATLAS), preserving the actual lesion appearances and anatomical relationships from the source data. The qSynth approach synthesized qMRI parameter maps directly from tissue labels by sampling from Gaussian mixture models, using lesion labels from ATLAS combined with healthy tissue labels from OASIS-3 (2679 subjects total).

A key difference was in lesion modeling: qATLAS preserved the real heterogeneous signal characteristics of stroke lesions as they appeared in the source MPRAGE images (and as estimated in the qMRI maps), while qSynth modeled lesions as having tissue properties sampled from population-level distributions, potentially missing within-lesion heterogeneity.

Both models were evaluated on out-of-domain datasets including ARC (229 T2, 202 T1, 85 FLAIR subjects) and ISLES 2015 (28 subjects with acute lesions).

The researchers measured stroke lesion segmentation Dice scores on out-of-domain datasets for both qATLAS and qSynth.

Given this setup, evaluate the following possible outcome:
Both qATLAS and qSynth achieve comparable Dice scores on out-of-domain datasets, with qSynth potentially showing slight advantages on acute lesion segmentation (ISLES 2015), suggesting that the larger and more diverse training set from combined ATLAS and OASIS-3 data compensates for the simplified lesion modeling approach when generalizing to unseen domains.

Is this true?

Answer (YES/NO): NO